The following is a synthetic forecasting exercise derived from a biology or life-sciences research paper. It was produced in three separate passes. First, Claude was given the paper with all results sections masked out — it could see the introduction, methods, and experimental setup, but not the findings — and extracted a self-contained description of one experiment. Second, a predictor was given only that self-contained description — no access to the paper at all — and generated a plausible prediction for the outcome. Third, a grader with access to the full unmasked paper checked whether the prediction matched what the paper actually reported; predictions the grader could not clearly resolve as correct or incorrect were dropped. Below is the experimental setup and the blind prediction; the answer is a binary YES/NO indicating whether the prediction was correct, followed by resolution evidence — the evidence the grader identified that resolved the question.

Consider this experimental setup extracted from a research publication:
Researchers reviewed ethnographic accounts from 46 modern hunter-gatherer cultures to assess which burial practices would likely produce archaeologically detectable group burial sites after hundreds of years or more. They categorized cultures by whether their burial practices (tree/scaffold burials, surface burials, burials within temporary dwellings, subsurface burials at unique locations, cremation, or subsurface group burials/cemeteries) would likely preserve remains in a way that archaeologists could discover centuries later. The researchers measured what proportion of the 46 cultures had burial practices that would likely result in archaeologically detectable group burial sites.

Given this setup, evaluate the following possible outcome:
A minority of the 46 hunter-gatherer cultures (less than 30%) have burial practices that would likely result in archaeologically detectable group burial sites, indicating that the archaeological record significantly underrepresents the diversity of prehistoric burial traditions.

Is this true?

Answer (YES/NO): NO